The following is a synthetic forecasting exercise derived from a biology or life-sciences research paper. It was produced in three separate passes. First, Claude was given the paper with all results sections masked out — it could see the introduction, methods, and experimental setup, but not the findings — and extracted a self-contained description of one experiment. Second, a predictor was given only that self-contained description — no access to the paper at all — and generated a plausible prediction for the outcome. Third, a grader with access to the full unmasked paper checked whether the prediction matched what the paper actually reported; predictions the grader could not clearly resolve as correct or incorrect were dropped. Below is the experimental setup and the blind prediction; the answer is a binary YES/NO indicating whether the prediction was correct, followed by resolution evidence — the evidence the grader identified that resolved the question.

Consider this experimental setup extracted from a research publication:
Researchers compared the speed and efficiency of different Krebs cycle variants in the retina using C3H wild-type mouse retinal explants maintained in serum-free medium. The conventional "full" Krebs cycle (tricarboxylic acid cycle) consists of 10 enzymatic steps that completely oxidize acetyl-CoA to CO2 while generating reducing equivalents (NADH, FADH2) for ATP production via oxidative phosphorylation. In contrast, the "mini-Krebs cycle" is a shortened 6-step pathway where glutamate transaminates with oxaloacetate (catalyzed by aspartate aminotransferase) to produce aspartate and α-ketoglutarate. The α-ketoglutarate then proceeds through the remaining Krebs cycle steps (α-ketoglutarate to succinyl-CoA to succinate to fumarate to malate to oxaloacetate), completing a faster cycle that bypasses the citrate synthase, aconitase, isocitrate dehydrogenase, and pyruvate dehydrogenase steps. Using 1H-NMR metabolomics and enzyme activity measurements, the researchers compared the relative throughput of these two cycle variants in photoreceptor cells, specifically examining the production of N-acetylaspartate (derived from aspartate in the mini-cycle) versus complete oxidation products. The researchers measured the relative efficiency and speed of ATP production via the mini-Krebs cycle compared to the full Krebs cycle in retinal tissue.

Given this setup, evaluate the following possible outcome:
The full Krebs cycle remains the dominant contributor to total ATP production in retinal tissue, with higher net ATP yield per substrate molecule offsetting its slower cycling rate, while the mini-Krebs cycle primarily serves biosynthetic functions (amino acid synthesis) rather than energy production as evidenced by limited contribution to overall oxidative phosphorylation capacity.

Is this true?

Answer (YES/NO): NO